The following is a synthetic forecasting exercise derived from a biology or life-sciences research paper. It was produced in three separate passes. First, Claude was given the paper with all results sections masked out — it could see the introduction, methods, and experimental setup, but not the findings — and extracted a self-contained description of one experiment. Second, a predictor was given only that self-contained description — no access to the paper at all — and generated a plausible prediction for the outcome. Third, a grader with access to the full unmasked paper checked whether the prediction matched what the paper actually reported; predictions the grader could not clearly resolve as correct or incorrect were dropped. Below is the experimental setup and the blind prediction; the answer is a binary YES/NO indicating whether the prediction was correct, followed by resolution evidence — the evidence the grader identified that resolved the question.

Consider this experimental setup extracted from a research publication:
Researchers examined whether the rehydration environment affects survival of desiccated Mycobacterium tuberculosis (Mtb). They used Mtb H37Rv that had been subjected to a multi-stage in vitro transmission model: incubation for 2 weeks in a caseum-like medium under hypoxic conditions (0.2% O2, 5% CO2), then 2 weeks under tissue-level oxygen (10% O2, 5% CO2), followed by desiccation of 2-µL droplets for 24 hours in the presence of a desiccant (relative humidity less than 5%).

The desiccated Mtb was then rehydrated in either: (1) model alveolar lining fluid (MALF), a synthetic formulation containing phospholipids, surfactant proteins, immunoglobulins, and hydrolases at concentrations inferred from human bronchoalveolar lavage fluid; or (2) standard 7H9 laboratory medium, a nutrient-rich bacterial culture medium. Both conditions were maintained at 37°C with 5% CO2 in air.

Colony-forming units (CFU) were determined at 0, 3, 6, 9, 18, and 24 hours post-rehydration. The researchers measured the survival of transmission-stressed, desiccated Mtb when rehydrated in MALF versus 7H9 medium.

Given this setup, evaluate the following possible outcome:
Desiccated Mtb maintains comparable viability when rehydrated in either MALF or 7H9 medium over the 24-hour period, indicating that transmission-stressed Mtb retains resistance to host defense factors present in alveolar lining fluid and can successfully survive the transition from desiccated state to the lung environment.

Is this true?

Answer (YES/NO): NO